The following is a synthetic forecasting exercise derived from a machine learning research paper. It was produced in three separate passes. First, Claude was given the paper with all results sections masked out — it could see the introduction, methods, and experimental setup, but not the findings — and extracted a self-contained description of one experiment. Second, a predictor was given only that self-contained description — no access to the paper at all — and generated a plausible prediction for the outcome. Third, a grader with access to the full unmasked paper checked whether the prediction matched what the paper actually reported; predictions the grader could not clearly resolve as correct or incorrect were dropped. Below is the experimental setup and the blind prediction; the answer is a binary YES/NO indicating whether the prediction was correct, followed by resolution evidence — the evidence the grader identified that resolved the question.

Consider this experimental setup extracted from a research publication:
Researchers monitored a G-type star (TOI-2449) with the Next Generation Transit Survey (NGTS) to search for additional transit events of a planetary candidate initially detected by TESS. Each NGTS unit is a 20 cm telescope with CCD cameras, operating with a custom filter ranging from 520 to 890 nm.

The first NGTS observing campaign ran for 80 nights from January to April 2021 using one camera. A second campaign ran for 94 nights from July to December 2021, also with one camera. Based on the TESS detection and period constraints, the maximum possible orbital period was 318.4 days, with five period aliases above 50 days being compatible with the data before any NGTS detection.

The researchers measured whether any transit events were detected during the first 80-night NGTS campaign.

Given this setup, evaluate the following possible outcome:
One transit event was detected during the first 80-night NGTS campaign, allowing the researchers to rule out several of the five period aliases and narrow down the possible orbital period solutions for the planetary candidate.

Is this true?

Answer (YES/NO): NO